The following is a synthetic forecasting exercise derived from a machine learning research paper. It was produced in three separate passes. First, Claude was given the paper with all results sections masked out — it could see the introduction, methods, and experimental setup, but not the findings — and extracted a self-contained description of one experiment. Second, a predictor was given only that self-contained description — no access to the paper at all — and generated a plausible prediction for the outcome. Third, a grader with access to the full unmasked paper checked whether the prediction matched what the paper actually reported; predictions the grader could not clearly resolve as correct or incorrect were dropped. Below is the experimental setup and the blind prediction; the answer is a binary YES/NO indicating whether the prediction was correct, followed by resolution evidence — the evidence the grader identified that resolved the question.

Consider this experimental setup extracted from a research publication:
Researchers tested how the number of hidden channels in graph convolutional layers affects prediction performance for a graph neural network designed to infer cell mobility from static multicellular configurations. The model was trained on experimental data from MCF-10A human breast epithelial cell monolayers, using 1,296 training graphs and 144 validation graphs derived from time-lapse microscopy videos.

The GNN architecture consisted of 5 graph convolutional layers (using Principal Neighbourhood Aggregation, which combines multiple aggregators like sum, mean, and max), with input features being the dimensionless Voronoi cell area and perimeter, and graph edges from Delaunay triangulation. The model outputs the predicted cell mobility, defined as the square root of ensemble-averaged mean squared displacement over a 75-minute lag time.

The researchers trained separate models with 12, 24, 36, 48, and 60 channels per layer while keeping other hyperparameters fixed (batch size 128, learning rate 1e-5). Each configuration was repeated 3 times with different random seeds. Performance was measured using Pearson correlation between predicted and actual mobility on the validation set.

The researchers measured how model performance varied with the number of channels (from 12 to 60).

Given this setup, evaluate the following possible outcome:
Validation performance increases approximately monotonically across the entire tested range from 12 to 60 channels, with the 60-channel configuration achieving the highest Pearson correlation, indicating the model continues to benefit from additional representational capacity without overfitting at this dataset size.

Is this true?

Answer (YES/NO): NO